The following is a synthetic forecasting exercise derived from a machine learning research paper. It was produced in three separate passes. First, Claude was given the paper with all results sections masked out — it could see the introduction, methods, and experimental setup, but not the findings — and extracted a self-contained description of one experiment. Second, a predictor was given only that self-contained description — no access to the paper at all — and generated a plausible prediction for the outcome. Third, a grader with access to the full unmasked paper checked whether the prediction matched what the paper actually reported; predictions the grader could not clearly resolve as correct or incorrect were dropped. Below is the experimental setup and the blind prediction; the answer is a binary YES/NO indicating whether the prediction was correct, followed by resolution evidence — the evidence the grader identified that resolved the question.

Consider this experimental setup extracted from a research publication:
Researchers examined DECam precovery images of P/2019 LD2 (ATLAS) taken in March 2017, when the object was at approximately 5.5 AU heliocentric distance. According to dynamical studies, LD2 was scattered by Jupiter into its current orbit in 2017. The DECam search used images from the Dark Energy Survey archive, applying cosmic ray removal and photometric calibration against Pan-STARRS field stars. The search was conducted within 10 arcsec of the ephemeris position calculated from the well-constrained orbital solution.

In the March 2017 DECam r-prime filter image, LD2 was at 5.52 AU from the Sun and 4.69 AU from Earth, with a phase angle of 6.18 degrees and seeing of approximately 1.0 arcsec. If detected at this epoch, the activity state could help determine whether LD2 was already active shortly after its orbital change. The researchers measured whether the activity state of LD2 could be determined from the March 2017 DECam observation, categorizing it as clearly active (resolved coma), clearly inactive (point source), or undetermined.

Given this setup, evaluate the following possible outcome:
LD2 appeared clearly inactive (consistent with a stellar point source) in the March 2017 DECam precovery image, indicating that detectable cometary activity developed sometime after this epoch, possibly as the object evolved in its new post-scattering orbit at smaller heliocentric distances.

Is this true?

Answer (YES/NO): NO